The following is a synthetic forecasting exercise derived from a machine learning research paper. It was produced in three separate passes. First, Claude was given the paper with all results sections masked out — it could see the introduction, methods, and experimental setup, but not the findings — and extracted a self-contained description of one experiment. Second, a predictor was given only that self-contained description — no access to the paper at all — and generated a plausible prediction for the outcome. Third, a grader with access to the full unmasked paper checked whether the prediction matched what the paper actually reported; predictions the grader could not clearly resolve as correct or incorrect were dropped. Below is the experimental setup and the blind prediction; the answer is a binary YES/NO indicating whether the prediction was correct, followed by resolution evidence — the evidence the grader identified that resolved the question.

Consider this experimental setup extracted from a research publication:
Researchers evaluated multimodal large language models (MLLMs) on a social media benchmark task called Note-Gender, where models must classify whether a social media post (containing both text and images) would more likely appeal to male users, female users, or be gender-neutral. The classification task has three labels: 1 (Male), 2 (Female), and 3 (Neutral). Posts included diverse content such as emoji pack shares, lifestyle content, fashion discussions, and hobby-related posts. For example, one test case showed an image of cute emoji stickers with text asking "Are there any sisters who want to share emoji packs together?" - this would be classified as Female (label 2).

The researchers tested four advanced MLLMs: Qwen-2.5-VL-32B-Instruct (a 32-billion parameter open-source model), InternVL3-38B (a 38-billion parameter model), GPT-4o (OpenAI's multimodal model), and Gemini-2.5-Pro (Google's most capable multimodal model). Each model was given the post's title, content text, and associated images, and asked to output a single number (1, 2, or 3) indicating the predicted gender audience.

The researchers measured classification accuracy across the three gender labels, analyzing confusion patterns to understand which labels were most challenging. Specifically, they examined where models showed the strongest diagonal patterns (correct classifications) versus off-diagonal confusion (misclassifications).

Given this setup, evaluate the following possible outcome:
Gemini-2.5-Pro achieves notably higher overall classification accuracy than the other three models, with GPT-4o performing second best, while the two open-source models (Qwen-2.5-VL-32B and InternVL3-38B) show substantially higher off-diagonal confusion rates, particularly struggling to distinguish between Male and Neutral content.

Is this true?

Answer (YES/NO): NO